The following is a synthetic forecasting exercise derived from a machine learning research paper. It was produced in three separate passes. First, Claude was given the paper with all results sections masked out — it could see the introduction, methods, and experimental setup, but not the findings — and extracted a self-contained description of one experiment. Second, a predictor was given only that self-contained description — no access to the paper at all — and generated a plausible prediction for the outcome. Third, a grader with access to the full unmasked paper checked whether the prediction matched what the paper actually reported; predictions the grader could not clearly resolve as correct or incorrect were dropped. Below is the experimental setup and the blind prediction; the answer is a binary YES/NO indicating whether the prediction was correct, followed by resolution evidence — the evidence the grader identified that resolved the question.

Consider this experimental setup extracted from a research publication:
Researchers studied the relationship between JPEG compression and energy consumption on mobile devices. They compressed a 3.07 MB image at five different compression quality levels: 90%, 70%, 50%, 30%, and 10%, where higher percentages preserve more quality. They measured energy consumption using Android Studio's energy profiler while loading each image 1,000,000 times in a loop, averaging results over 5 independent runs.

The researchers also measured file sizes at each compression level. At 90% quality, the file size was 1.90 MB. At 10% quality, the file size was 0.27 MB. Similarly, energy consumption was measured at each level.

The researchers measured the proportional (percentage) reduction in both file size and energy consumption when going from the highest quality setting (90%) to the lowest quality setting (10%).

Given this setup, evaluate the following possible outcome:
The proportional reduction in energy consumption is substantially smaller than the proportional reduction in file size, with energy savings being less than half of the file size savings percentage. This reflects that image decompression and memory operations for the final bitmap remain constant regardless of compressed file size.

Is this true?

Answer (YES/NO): YES